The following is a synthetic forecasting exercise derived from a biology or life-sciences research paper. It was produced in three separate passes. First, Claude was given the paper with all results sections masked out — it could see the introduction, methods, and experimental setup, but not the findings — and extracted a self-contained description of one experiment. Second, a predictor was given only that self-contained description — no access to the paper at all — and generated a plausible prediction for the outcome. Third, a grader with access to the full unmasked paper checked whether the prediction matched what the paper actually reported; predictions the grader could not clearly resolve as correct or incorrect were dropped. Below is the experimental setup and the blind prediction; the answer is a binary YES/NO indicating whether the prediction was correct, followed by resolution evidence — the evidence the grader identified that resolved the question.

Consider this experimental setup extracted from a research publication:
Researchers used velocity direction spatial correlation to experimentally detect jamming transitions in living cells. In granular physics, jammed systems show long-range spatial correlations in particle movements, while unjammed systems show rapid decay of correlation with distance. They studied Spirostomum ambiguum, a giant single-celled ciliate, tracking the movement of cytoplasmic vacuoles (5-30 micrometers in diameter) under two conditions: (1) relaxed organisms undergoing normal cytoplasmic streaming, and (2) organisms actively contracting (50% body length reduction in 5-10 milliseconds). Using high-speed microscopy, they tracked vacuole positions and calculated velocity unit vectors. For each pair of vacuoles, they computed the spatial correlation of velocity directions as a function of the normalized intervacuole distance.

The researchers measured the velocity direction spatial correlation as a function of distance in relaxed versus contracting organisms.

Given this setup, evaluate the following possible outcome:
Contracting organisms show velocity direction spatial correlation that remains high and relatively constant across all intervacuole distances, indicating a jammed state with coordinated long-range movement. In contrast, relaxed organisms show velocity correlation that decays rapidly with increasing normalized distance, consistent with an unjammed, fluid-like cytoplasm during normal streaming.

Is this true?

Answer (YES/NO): NO